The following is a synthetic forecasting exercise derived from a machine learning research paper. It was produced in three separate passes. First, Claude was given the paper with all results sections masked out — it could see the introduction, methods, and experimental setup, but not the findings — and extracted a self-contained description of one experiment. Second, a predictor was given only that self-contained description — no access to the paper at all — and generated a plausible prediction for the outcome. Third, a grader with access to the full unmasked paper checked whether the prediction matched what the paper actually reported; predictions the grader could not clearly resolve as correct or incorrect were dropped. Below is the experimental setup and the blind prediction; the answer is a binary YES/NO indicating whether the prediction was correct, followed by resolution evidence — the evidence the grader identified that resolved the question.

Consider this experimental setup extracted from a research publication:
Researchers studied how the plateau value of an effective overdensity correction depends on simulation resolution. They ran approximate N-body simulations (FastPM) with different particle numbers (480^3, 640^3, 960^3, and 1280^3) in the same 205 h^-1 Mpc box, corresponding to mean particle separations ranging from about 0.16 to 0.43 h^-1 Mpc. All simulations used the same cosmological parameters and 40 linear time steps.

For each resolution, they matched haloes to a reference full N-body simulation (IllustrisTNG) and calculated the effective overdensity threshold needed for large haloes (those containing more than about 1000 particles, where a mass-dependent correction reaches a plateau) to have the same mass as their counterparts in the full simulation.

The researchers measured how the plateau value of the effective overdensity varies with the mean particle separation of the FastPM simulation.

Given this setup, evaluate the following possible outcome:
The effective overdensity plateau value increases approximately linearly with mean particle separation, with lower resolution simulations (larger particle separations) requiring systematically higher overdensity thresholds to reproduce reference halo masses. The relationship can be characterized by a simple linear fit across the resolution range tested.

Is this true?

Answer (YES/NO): NO